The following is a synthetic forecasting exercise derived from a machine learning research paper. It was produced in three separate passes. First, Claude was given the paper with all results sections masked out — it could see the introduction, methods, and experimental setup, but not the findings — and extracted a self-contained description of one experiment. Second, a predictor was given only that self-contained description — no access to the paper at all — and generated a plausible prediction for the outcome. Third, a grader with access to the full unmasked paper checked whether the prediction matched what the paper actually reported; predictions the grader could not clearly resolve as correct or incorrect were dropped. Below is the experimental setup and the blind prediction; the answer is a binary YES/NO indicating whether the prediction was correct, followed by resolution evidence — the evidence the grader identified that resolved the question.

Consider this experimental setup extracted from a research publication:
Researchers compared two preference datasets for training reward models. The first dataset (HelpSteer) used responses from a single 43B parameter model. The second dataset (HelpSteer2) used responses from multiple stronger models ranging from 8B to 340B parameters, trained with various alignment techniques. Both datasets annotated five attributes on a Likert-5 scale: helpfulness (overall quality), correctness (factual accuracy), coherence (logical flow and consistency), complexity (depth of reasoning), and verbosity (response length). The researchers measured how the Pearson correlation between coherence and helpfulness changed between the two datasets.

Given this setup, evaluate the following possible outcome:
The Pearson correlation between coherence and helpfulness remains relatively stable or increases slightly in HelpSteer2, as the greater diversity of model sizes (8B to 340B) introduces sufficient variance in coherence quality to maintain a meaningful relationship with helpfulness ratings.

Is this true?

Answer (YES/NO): NO